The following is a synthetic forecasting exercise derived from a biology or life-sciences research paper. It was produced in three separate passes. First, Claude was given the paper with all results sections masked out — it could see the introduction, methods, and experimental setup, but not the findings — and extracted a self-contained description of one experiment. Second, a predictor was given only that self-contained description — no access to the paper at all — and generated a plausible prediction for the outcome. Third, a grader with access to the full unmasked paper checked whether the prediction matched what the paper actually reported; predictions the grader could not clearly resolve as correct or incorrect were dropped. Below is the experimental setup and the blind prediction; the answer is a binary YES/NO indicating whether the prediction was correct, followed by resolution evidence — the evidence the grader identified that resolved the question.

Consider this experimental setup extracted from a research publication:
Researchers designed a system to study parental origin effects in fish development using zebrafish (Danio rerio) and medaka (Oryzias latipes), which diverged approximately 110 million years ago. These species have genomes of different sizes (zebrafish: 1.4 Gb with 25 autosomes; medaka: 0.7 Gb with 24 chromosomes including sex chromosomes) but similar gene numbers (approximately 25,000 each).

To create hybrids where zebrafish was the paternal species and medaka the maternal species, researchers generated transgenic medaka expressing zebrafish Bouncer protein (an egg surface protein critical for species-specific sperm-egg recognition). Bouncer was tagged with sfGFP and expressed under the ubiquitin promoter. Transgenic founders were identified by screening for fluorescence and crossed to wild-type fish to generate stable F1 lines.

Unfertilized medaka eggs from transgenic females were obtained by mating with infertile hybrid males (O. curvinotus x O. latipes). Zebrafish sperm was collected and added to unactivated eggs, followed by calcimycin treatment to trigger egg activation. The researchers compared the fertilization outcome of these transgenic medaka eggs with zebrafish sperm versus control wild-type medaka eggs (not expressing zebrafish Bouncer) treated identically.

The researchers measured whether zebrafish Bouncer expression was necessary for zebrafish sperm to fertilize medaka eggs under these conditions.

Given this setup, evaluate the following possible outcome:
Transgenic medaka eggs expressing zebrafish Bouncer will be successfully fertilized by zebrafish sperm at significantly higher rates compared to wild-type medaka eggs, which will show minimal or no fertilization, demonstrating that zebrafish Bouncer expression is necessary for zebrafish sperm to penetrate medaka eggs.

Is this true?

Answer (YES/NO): NO